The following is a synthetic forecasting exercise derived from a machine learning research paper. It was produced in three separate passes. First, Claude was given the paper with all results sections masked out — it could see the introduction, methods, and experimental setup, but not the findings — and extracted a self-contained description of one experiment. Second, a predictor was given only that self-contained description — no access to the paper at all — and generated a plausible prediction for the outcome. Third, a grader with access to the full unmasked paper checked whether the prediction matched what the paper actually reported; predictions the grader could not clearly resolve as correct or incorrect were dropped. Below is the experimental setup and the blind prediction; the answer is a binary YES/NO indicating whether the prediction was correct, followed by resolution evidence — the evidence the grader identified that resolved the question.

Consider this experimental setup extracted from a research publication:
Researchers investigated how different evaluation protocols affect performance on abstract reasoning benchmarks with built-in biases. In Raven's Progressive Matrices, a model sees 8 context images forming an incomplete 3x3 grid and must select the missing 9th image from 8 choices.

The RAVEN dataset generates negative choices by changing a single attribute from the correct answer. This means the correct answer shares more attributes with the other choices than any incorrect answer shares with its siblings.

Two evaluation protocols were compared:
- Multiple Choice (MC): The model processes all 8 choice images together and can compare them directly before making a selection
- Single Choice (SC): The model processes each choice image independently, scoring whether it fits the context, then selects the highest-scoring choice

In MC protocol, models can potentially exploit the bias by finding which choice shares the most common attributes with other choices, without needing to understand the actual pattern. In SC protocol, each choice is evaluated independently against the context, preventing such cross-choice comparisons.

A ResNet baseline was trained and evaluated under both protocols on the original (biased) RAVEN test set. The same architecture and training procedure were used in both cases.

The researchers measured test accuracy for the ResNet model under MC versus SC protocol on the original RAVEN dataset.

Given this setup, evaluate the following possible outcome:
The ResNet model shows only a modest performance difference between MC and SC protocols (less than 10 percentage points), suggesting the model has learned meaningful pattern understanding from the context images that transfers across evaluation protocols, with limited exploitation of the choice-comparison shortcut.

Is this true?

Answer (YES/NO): NO